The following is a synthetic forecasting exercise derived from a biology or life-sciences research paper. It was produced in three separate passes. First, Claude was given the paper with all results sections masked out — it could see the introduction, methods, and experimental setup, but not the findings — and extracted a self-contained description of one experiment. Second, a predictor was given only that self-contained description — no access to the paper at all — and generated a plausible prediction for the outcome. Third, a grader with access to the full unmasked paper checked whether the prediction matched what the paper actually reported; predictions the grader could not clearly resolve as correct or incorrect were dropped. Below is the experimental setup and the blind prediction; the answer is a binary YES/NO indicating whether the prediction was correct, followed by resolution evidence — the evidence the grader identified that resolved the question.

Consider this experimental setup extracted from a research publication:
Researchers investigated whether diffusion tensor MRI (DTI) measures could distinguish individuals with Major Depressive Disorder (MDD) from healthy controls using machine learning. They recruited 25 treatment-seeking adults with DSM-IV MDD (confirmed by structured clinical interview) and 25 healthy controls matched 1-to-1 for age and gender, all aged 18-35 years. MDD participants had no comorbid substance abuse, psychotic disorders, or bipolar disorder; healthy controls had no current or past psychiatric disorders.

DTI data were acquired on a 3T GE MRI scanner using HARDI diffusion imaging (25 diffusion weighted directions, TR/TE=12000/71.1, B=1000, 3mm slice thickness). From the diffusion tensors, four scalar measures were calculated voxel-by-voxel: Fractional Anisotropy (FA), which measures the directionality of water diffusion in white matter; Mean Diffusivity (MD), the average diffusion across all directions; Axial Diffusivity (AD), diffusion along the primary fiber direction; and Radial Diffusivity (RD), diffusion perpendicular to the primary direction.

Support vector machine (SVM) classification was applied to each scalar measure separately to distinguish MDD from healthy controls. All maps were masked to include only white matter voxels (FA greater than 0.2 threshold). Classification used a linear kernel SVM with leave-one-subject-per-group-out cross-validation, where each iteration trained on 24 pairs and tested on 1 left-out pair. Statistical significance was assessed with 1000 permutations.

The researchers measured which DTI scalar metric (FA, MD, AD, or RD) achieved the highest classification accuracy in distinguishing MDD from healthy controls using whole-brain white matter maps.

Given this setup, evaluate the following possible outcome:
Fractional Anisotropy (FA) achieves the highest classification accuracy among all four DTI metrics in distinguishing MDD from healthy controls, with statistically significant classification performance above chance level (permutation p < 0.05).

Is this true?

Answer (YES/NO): YES